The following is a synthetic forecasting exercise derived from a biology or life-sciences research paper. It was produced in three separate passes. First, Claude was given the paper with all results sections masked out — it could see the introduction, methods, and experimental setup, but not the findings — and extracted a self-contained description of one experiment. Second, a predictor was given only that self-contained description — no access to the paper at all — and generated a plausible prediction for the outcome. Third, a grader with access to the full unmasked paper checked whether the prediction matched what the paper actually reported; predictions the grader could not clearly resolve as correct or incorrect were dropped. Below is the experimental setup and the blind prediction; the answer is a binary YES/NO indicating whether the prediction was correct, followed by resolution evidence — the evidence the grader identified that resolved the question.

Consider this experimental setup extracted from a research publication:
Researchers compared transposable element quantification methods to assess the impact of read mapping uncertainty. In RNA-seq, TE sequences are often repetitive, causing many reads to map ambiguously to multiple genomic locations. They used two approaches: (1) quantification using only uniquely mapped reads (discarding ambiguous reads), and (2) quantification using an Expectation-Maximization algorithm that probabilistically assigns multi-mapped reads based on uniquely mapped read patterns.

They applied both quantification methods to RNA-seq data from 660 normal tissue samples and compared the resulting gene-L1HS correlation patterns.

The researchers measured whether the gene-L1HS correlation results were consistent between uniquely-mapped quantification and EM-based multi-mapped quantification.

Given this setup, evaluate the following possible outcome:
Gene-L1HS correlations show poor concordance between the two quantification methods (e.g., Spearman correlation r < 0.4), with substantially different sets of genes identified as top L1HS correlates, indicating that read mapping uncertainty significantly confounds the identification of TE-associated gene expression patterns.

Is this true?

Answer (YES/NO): NO